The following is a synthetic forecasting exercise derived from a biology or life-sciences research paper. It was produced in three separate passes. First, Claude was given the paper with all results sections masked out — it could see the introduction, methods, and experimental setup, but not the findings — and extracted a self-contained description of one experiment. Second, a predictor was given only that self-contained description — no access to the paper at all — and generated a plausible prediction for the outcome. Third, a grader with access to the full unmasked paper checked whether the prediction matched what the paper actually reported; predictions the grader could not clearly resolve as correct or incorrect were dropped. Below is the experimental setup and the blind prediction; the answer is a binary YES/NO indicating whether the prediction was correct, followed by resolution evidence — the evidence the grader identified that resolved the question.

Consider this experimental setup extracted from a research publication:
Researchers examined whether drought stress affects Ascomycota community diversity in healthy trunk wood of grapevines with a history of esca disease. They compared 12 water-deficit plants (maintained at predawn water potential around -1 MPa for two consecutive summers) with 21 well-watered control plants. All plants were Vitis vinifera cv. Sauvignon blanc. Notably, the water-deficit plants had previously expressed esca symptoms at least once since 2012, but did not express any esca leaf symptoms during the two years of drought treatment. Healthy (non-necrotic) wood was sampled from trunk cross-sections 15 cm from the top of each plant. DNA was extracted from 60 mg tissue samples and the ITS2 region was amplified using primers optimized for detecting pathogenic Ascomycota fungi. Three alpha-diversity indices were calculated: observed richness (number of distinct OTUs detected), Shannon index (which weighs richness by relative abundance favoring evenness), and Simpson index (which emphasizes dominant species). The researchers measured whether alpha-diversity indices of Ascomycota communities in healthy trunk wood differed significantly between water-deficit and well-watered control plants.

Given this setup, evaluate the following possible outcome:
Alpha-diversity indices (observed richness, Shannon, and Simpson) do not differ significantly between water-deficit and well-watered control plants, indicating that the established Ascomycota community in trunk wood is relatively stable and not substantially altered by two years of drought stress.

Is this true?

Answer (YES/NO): NO